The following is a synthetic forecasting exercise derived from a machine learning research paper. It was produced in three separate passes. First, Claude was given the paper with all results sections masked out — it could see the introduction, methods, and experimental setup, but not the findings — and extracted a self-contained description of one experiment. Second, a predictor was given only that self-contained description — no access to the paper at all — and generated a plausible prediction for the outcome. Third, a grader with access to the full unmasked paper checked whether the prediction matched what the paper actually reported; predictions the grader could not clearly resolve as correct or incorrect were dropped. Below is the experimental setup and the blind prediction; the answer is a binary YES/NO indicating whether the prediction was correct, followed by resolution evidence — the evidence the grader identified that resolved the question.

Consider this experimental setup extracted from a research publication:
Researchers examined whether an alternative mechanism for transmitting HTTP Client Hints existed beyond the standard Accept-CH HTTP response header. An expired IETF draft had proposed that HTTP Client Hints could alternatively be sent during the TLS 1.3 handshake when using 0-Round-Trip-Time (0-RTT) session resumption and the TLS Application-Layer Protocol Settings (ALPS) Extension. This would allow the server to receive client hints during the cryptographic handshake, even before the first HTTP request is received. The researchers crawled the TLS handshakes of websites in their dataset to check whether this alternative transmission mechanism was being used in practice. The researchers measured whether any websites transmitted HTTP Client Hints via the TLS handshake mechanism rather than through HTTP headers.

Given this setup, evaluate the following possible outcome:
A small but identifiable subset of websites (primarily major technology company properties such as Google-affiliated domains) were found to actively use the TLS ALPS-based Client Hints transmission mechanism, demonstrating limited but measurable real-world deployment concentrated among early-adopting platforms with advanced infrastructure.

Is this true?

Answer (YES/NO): NO